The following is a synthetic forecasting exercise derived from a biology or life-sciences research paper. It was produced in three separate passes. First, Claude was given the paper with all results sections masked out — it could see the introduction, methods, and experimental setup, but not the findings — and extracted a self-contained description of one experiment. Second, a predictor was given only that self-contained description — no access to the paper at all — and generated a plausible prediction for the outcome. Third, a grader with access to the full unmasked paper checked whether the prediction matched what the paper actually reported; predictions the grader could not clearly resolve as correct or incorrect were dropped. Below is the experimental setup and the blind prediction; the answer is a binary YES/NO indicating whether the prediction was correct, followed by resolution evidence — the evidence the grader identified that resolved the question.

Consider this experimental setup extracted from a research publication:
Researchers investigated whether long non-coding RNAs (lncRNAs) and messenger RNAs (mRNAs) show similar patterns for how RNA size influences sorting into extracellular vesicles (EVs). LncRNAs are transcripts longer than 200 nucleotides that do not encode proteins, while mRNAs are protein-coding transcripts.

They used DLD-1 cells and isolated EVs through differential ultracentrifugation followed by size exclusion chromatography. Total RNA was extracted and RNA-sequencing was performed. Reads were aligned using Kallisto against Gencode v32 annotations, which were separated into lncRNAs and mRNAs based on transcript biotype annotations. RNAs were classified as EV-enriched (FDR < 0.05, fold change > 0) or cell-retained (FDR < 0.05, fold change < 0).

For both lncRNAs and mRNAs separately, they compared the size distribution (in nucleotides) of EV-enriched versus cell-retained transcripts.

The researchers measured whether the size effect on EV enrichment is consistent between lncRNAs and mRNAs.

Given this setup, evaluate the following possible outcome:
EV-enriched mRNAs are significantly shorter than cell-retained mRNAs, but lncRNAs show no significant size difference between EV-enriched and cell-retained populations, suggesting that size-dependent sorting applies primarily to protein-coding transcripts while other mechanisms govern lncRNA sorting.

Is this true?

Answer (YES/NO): NO